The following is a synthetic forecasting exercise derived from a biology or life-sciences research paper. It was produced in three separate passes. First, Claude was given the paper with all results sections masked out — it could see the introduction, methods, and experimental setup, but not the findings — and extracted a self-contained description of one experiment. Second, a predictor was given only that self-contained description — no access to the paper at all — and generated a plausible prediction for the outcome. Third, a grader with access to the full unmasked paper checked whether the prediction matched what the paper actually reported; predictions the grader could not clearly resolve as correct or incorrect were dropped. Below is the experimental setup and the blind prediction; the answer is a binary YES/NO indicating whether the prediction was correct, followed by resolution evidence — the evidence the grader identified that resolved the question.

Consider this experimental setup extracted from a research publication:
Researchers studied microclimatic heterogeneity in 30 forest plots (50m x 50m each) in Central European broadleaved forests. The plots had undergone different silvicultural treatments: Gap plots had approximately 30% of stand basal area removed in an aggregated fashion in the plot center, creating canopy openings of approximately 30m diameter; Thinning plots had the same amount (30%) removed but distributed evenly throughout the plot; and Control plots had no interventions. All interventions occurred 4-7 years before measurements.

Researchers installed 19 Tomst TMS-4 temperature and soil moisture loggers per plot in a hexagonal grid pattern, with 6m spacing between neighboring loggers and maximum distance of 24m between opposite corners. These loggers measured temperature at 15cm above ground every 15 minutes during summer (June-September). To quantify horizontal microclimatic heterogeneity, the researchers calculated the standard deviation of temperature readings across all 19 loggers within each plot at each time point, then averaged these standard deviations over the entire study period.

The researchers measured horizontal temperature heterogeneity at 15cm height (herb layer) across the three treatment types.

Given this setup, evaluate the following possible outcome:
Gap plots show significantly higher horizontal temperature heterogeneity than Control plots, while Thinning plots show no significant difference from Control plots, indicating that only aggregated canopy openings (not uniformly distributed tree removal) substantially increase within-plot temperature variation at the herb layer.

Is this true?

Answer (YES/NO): YES